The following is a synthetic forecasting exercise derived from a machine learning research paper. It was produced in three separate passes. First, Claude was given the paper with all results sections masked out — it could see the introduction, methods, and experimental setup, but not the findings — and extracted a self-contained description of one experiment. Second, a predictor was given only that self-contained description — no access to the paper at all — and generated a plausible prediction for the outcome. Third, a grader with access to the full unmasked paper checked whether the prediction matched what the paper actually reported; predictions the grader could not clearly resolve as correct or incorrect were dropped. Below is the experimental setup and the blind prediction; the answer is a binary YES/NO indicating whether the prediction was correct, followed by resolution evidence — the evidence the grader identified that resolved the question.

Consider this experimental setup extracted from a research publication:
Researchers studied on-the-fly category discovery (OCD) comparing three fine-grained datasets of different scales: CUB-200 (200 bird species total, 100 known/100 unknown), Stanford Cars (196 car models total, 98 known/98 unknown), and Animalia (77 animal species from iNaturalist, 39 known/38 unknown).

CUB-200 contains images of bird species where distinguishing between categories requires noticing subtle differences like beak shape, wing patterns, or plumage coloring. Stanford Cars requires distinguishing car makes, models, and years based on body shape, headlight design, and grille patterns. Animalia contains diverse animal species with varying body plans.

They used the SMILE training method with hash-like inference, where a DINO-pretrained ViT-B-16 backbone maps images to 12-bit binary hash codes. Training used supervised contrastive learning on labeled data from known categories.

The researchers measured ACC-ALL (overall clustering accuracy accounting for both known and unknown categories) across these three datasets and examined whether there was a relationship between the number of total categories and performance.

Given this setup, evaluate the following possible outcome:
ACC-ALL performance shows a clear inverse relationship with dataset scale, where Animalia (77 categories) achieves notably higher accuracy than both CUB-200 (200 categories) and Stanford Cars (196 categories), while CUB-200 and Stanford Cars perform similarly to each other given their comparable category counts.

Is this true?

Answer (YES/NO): NO